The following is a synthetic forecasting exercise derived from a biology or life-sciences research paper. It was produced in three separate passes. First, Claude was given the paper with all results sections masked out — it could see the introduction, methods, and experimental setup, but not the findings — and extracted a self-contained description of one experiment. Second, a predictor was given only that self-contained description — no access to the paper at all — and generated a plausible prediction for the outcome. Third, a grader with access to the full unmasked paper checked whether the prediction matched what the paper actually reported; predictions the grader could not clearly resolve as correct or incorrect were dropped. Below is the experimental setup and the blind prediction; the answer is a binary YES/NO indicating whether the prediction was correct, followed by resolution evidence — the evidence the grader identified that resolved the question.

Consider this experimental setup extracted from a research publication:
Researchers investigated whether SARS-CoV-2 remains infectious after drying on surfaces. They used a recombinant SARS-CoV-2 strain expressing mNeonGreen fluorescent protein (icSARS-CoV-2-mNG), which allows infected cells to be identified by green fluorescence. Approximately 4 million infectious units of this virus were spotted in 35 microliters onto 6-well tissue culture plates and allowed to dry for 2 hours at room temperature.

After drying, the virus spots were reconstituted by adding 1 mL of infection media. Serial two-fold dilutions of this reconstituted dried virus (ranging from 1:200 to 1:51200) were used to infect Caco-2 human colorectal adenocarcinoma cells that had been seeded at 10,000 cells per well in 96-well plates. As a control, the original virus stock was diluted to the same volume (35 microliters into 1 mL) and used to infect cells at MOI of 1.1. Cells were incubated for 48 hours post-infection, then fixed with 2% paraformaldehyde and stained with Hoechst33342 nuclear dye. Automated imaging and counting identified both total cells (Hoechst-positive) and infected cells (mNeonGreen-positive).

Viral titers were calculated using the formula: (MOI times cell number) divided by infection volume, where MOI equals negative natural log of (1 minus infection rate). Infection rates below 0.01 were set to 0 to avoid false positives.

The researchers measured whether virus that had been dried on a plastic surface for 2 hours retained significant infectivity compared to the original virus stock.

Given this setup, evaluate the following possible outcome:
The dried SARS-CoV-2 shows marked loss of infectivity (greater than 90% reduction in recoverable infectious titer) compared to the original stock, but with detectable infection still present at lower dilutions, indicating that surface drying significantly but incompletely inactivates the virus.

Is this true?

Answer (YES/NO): NO